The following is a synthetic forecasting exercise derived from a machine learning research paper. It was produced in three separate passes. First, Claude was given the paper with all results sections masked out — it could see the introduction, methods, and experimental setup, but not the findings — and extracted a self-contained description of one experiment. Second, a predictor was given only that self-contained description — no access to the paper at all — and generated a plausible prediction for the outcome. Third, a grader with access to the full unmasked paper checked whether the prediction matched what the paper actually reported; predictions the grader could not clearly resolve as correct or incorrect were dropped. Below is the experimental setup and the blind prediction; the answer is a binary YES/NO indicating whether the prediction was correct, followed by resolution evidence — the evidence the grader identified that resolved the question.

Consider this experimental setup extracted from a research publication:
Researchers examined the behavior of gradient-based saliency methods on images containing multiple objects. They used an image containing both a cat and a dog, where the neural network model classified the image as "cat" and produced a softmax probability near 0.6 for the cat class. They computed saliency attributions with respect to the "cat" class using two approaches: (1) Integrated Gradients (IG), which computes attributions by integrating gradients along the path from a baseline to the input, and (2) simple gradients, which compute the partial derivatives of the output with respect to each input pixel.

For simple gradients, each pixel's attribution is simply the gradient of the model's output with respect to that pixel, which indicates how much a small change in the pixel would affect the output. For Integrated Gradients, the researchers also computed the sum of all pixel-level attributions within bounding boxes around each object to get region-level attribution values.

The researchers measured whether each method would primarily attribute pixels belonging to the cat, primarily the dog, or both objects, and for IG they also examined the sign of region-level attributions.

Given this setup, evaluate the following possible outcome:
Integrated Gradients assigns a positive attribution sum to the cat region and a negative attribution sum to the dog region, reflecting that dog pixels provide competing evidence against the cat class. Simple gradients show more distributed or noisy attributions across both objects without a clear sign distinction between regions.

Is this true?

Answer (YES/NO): YES